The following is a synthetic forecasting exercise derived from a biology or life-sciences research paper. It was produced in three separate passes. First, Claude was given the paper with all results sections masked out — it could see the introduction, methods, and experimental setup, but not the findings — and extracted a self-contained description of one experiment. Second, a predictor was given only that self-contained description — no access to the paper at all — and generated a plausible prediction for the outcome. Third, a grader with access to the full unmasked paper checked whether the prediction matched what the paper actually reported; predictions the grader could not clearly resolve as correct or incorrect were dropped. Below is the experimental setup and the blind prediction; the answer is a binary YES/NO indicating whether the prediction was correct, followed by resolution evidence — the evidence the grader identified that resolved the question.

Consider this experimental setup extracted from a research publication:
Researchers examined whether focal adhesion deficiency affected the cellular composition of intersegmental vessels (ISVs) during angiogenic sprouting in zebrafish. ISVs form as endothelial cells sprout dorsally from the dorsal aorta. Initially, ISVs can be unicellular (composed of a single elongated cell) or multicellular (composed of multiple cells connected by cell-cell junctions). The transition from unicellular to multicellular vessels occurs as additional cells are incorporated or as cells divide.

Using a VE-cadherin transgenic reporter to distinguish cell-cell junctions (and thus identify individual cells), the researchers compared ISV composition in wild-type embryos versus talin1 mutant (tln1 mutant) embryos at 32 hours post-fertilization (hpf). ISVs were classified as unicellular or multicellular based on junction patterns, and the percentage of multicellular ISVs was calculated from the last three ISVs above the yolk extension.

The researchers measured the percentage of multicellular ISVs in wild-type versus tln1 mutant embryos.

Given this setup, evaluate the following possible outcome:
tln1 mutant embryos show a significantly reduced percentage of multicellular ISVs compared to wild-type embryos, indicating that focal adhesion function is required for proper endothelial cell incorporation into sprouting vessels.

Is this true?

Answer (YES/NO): YES